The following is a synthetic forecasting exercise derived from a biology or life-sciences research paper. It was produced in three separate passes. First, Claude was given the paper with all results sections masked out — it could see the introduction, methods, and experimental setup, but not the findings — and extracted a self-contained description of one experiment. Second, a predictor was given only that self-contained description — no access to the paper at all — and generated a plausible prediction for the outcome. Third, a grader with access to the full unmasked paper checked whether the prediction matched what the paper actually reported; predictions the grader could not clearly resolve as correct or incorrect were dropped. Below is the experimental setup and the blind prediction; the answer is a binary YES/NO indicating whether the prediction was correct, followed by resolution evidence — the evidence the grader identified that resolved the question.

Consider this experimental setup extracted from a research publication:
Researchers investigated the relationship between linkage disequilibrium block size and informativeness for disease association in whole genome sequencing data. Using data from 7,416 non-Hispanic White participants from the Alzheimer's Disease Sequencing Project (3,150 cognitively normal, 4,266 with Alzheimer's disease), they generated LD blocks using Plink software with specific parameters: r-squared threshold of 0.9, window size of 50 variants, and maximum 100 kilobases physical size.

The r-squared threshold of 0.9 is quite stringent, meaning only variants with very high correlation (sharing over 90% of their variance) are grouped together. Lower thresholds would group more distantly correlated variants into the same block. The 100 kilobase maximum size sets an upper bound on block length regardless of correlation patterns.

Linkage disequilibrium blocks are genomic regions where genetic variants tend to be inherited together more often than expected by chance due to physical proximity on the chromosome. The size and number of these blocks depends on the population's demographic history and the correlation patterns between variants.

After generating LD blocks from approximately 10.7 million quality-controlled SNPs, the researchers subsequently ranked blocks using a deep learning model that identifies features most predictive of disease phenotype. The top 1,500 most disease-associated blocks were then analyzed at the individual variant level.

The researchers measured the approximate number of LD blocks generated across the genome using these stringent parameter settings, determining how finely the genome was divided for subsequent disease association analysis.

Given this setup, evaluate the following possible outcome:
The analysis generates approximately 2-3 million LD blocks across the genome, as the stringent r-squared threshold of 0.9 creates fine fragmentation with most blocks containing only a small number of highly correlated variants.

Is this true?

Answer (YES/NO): NO